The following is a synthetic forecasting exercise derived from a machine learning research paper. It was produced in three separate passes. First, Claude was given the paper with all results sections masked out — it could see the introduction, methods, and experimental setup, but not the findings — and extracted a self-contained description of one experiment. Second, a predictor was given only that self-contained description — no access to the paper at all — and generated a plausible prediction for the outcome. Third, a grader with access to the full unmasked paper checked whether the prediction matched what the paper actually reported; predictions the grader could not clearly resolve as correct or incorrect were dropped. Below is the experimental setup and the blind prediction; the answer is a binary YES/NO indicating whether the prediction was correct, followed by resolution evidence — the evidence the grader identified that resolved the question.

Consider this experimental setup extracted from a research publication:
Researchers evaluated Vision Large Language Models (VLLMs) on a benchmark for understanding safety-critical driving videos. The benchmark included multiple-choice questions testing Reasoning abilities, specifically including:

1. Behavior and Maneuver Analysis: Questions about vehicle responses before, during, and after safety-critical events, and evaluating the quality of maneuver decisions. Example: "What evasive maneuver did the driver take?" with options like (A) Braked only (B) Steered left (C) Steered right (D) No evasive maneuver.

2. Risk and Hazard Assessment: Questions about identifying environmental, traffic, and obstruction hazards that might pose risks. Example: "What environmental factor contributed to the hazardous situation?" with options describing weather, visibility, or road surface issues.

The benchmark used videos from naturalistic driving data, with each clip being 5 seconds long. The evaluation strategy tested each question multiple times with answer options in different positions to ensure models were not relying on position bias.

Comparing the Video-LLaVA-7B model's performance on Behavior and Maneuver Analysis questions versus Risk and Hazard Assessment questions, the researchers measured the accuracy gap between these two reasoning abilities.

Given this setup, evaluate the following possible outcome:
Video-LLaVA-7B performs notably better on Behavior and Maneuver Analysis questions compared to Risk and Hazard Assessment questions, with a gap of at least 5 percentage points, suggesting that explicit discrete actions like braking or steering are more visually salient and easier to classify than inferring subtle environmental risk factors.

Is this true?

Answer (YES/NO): NO